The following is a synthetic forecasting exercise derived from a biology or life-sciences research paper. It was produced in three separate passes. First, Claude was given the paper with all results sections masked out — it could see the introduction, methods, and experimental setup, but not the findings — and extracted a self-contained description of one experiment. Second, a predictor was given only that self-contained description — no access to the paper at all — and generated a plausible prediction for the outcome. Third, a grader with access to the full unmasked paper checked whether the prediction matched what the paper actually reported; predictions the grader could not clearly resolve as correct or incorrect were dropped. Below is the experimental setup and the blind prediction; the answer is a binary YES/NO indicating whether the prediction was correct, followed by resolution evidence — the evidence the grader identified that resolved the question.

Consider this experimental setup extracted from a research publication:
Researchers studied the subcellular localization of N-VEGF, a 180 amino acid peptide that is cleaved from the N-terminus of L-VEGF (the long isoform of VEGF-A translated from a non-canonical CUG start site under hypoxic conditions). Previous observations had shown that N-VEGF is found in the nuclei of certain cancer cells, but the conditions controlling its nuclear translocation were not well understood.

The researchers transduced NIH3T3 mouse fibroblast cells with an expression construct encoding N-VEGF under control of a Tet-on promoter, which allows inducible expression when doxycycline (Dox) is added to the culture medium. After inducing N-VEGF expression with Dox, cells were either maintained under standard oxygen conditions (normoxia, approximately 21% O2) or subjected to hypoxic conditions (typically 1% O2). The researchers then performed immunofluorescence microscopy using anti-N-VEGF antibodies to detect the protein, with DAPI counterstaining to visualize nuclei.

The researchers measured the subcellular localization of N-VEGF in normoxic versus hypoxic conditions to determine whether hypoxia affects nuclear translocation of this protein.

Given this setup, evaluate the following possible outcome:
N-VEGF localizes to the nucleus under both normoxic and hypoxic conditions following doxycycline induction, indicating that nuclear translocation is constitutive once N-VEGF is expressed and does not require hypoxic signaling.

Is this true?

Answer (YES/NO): NO